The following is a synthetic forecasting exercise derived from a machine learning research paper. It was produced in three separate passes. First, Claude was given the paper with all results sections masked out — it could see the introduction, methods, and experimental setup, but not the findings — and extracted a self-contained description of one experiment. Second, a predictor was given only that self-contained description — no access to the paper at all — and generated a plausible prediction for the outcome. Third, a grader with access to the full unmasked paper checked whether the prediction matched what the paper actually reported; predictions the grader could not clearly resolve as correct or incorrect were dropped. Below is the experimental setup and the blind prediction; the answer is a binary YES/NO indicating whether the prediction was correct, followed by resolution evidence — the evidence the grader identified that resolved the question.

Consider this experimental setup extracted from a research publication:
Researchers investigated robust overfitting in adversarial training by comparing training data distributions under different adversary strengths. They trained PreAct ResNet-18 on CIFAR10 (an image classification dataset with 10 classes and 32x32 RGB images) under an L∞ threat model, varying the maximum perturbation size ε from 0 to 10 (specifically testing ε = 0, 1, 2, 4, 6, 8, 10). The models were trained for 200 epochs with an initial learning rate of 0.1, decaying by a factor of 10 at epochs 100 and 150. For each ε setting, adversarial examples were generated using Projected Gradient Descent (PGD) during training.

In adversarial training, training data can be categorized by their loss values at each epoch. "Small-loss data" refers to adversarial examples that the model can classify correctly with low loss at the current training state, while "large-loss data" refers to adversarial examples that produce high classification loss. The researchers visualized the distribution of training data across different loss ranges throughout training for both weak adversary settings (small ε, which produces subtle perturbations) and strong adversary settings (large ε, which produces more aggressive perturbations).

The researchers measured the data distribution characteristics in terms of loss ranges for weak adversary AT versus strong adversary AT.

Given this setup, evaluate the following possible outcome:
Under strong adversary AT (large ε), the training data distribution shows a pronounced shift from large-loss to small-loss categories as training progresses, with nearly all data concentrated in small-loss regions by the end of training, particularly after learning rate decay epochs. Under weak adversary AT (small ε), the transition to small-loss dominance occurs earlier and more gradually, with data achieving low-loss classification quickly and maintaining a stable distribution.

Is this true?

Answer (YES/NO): NO